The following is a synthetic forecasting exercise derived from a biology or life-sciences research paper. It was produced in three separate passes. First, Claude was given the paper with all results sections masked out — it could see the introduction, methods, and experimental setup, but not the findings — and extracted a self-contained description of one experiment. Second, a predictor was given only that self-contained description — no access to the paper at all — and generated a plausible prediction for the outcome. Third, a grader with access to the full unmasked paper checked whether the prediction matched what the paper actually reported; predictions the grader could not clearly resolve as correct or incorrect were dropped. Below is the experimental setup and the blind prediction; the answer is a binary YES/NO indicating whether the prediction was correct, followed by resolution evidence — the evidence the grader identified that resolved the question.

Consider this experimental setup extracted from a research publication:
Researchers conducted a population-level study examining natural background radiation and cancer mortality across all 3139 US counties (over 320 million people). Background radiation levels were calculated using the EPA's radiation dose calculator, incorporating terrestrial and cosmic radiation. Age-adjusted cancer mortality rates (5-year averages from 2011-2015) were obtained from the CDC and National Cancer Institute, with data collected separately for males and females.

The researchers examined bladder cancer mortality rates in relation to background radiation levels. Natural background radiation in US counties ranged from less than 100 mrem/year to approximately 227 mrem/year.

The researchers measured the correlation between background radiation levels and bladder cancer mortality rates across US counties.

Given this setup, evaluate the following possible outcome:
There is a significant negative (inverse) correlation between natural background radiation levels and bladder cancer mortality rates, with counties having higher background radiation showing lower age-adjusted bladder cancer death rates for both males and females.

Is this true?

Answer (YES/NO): NO